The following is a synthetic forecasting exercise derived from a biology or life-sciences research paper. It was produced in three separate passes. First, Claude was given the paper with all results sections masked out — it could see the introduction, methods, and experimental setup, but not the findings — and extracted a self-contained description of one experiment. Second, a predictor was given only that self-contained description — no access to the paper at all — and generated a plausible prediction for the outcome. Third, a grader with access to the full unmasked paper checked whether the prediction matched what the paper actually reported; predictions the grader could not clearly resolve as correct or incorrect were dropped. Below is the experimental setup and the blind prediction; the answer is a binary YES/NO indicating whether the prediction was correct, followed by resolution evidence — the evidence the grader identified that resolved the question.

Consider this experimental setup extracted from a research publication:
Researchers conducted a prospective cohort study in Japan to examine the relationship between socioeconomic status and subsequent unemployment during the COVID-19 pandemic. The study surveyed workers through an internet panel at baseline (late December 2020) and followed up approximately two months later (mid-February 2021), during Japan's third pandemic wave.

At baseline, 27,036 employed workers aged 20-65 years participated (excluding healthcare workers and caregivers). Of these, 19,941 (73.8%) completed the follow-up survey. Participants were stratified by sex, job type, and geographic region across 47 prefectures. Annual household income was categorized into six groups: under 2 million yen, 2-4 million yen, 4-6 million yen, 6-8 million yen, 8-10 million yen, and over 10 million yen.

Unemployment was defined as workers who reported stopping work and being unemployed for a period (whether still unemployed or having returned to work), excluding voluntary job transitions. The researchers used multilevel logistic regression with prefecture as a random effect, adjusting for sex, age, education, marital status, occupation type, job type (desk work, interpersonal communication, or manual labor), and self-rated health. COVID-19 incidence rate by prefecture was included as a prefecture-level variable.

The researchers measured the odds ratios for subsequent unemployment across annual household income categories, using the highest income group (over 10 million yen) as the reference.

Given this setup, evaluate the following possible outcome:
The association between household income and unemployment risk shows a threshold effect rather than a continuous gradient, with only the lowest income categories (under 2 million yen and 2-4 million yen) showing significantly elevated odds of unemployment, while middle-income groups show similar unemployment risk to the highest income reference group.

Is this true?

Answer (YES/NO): YES